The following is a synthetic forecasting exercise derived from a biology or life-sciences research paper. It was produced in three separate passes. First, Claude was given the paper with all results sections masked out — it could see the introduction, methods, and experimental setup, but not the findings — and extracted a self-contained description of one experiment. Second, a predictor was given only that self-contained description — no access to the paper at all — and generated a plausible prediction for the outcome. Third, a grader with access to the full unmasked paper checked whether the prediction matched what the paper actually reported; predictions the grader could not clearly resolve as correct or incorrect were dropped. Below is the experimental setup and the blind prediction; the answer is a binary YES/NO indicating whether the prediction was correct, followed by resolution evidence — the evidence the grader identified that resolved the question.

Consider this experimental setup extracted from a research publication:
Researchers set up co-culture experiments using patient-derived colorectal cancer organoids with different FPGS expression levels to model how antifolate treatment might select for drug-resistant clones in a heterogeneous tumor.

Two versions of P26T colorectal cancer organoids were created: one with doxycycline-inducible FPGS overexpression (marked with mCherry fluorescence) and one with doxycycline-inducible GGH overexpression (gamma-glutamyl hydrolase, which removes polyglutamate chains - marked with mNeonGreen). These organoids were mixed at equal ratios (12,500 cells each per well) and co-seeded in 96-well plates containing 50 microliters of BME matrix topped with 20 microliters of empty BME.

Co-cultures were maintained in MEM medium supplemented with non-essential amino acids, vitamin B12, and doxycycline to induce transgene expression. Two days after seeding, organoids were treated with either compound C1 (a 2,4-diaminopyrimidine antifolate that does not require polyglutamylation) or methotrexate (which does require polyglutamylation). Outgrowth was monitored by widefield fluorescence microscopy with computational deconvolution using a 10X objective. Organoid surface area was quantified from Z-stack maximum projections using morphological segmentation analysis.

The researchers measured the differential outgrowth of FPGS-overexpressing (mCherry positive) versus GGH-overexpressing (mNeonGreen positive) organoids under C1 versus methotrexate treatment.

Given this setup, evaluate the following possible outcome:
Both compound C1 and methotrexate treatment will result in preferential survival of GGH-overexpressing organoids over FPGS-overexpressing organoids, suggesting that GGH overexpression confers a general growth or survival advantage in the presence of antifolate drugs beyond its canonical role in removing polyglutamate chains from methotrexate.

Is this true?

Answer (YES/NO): NO